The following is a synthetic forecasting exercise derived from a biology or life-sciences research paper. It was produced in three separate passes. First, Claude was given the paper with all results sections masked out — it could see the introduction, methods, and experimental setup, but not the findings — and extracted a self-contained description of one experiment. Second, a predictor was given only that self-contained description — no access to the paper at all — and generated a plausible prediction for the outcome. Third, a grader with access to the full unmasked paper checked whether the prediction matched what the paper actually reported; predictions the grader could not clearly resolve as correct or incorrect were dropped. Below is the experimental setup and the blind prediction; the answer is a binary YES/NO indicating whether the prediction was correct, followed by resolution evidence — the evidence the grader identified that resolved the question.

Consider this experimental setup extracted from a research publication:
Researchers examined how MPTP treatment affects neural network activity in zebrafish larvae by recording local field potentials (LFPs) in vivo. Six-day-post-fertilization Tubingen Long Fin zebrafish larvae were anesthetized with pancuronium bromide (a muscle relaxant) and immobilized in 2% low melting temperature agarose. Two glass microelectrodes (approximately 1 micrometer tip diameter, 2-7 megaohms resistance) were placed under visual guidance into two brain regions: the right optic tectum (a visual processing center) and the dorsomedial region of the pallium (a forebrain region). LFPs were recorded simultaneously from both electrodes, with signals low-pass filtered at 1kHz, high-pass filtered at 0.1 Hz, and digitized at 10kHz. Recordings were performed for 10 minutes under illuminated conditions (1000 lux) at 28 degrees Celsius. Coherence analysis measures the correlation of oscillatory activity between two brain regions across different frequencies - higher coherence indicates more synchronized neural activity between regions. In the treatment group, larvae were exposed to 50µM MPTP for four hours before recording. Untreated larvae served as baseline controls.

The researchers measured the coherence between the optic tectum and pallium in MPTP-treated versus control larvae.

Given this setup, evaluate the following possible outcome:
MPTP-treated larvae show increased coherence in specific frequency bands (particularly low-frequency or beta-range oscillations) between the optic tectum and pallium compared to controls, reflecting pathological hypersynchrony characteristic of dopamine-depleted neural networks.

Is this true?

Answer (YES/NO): NO